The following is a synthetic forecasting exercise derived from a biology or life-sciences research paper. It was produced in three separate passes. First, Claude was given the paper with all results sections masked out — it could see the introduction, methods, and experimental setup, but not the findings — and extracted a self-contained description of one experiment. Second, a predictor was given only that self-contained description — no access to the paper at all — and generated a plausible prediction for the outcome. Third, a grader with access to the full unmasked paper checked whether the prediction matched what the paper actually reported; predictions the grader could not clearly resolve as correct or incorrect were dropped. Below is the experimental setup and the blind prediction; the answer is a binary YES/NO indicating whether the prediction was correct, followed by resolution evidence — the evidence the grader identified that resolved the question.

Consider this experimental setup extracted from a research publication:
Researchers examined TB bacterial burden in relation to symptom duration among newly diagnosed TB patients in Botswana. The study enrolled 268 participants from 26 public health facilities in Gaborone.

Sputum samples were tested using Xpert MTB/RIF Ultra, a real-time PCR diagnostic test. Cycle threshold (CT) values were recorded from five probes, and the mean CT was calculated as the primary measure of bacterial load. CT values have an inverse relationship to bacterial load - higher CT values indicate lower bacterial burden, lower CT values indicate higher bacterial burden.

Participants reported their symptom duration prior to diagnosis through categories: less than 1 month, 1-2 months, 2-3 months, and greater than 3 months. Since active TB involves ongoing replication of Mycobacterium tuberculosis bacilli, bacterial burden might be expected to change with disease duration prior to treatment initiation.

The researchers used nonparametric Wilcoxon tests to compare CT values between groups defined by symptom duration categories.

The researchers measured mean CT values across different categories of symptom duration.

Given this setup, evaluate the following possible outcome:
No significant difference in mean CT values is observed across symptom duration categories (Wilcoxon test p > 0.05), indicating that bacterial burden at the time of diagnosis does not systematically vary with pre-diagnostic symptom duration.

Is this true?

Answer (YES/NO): NO